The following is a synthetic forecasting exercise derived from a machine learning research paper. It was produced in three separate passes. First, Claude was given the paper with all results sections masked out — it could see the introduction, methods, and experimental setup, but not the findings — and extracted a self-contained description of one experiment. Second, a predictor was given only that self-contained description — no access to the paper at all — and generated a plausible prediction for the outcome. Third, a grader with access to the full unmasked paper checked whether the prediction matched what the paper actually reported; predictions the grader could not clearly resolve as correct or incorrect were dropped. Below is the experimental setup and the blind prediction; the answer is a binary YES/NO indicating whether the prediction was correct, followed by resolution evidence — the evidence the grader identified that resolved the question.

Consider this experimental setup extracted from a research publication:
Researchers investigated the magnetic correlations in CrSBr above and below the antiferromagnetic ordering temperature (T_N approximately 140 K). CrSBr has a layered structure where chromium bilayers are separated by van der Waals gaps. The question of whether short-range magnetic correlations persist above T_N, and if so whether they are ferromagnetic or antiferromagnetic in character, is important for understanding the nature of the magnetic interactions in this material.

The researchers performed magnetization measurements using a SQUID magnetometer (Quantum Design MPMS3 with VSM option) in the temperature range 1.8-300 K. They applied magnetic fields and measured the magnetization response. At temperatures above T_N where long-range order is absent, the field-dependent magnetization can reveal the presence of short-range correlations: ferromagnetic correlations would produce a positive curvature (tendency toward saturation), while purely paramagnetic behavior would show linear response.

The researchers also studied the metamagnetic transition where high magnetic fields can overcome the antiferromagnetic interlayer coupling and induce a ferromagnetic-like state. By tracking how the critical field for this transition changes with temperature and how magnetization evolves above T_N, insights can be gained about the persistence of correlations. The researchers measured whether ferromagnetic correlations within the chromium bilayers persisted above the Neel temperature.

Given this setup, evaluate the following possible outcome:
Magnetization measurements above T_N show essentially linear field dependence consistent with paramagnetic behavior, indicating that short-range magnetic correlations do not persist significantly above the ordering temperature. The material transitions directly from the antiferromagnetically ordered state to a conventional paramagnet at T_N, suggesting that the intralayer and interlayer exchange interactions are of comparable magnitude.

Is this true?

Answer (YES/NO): NO